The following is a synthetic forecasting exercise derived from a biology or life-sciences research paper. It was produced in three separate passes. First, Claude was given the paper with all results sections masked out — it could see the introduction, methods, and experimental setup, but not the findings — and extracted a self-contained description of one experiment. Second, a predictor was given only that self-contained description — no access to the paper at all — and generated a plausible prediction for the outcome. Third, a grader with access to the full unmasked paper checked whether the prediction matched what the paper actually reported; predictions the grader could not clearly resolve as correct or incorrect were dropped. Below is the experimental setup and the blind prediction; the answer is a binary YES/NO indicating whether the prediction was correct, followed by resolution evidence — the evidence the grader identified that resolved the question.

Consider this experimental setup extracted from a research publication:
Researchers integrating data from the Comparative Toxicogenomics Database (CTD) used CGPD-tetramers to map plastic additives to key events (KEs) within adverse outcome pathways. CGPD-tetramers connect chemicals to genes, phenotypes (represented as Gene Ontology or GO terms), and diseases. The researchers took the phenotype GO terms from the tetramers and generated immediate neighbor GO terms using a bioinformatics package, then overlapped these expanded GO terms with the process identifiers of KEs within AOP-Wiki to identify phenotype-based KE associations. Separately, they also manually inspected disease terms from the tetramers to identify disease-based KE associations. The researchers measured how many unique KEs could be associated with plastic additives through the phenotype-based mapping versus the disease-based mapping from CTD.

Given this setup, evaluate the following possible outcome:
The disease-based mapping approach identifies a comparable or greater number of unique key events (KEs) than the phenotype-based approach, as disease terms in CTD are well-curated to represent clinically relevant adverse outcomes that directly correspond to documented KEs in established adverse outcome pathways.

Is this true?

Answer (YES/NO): NO